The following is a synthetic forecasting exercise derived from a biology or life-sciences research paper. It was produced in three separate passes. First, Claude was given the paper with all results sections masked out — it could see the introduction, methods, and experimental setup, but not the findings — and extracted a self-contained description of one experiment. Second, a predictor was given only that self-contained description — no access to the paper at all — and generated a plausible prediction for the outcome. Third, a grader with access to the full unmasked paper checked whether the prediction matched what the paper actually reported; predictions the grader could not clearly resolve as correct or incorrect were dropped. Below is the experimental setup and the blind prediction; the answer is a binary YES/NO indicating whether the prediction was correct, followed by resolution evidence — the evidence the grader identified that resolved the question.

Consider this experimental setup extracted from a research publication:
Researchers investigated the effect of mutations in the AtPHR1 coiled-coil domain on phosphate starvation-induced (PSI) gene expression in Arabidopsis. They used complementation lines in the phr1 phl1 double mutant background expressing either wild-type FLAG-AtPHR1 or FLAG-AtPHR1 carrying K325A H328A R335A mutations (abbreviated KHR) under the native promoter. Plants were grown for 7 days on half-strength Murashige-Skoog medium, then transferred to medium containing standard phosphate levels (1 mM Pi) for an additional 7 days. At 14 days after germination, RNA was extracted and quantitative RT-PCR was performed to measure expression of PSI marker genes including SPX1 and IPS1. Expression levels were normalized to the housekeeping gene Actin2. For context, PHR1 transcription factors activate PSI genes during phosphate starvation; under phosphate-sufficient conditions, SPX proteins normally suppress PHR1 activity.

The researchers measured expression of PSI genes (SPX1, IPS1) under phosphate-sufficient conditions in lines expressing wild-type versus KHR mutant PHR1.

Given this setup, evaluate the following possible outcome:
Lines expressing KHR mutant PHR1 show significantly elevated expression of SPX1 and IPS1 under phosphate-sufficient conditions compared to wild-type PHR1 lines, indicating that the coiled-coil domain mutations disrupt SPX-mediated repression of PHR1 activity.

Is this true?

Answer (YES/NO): YES